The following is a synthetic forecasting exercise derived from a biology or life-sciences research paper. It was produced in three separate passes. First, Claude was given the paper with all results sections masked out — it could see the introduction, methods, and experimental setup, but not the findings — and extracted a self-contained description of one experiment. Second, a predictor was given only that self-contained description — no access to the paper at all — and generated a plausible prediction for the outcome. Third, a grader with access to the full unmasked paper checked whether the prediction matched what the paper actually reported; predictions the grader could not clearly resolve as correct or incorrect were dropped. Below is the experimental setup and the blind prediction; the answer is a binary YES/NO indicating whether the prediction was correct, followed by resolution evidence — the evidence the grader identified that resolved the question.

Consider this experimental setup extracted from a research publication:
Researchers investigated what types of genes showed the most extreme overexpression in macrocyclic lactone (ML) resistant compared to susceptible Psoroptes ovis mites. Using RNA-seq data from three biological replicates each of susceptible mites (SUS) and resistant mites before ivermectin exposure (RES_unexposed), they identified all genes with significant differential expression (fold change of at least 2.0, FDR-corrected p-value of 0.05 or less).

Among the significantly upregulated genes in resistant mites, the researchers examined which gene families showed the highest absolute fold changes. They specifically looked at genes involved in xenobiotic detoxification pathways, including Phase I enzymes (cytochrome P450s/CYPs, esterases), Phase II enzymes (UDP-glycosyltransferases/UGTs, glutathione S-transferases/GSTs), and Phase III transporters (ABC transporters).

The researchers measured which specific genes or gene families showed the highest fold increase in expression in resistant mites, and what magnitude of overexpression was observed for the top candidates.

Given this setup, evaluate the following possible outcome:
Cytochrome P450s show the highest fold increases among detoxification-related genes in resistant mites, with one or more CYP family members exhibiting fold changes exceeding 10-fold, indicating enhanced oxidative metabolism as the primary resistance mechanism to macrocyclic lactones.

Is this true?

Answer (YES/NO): NO